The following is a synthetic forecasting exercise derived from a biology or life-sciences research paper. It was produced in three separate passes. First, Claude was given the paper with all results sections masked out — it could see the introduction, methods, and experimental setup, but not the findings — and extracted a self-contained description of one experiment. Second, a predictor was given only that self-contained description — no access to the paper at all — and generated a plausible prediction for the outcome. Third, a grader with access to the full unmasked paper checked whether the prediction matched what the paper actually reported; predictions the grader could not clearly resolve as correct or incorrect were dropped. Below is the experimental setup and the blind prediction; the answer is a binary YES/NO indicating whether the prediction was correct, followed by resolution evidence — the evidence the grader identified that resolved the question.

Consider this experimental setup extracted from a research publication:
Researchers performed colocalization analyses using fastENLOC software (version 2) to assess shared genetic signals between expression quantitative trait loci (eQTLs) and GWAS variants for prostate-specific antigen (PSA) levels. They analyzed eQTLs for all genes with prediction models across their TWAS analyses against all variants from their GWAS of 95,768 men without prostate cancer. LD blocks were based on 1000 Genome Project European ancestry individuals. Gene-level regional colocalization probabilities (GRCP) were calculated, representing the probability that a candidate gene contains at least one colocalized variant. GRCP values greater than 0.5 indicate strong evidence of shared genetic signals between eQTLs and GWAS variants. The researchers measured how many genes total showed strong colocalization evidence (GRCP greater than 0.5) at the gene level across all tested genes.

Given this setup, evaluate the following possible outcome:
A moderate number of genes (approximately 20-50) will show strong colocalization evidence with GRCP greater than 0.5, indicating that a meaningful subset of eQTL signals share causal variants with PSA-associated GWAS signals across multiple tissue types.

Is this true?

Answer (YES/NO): NO